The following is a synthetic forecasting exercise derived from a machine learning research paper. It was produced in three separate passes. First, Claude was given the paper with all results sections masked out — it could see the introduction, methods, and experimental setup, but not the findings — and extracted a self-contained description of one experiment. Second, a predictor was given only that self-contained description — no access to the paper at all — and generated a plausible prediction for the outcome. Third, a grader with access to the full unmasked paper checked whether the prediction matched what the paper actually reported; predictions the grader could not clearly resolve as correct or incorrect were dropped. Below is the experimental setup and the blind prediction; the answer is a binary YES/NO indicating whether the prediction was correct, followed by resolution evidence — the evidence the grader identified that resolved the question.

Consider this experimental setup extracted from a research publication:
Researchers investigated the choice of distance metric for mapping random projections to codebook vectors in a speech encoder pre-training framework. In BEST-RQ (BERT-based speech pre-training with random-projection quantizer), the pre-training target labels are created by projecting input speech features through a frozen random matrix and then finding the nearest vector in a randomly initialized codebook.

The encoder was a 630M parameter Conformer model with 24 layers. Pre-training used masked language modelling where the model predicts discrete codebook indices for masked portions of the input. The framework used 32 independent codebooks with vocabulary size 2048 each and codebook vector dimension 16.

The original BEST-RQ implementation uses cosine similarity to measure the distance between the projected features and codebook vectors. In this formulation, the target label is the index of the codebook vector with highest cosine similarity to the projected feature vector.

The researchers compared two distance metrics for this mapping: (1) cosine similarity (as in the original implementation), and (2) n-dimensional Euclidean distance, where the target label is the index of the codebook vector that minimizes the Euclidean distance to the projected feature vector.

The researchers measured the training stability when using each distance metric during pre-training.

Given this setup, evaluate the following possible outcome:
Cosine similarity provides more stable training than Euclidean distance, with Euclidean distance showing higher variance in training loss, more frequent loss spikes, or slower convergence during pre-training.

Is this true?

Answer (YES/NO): NO